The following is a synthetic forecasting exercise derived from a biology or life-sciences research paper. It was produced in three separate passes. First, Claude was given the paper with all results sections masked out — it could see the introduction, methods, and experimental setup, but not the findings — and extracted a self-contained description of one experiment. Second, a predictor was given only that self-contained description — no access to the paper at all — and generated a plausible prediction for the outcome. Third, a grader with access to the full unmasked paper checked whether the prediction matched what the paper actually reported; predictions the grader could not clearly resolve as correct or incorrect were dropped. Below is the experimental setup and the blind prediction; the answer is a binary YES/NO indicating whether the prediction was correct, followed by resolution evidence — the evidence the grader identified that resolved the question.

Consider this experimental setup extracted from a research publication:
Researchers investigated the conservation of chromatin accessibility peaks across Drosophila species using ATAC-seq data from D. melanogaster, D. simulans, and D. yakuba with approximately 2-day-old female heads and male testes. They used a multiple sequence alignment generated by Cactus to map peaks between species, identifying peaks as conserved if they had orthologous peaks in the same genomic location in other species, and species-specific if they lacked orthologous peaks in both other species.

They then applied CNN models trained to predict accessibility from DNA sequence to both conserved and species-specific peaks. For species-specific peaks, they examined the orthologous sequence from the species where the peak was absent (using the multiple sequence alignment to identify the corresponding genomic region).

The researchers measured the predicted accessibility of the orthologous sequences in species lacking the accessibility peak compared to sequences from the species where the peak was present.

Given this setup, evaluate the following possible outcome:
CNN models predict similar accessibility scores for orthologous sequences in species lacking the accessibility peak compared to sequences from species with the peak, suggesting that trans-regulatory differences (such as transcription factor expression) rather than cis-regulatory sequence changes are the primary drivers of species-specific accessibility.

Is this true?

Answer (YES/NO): YES